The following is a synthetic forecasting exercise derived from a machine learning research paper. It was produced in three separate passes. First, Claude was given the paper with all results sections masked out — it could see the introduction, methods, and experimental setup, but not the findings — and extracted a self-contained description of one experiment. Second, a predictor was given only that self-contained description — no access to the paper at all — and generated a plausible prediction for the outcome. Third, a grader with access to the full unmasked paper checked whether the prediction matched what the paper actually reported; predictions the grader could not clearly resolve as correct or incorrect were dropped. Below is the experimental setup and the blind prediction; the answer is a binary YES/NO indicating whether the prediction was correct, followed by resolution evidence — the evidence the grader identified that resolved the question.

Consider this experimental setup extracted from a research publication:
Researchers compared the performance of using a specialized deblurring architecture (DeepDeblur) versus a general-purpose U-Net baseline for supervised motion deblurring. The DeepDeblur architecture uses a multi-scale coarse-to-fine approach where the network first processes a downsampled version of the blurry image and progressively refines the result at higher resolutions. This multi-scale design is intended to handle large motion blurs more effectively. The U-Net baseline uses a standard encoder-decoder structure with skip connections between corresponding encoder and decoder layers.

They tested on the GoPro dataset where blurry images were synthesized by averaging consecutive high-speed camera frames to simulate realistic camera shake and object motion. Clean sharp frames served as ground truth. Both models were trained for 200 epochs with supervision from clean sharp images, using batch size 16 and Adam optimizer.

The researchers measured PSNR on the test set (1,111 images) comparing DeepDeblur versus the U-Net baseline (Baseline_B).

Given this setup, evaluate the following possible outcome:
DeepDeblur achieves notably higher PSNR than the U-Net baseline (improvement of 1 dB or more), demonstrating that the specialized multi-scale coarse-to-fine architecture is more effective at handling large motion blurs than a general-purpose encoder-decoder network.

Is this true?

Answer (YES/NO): YES